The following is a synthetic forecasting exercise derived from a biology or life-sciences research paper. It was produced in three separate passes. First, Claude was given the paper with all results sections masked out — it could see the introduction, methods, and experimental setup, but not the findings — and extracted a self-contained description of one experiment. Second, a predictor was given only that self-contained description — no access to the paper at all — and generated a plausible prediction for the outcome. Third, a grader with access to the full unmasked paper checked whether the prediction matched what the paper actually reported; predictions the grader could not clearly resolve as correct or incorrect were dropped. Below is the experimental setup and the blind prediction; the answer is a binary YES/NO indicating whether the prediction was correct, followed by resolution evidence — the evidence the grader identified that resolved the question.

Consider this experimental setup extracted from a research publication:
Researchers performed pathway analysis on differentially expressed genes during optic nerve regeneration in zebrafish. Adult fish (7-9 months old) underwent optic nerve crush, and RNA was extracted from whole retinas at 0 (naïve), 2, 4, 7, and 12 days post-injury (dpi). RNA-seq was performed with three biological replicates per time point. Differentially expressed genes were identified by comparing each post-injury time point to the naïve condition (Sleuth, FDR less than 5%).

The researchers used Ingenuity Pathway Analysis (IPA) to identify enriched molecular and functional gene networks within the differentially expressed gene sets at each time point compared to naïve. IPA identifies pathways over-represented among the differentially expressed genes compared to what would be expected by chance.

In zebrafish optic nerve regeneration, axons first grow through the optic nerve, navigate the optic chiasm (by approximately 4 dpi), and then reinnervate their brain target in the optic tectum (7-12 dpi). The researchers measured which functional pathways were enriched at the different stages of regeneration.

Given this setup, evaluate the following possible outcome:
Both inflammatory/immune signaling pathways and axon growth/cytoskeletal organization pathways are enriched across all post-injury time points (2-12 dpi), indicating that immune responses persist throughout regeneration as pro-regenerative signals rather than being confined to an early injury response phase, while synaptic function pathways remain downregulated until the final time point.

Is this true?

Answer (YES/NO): NO